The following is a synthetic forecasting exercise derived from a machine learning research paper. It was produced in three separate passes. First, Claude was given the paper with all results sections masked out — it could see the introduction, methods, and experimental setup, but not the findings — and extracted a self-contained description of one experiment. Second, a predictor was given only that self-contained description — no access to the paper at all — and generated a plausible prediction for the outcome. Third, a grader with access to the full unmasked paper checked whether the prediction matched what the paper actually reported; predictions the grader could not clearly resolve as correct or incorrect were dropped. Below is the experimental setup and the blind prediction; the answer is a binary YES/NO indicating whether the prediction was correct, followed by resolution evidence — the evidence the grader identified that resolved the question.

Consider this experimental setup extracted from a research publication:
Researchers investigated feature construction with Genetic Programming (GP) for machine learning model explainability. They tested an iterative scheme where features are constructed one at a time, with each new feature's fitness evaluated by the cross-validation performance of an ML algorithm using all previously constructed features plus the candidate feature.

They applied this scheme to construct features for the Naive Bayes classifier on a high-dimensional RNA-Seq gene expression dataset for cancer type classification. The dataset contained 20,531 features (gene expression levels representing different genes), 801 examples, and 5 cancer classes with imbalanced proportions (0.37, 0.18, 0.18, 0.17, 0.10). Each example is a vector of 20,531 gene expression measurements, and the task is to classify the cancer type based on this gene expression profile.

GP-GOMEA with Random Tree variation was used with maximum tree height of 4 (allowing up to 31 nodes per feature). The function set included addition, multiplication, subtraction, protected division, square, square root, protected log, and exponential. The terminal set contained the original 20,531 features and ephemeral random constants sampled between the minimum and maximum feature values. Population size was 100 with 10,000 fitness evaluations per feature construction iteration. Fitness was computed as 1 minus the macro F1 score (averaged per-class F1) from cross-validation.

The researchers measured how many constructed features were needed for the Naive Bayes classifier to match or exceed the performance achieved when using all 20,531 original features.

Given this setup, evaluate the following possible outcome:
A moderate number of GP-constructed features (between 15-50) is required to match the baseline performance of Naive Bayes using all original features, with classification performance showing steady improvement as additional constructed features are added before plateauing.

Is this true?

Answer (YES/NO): NO